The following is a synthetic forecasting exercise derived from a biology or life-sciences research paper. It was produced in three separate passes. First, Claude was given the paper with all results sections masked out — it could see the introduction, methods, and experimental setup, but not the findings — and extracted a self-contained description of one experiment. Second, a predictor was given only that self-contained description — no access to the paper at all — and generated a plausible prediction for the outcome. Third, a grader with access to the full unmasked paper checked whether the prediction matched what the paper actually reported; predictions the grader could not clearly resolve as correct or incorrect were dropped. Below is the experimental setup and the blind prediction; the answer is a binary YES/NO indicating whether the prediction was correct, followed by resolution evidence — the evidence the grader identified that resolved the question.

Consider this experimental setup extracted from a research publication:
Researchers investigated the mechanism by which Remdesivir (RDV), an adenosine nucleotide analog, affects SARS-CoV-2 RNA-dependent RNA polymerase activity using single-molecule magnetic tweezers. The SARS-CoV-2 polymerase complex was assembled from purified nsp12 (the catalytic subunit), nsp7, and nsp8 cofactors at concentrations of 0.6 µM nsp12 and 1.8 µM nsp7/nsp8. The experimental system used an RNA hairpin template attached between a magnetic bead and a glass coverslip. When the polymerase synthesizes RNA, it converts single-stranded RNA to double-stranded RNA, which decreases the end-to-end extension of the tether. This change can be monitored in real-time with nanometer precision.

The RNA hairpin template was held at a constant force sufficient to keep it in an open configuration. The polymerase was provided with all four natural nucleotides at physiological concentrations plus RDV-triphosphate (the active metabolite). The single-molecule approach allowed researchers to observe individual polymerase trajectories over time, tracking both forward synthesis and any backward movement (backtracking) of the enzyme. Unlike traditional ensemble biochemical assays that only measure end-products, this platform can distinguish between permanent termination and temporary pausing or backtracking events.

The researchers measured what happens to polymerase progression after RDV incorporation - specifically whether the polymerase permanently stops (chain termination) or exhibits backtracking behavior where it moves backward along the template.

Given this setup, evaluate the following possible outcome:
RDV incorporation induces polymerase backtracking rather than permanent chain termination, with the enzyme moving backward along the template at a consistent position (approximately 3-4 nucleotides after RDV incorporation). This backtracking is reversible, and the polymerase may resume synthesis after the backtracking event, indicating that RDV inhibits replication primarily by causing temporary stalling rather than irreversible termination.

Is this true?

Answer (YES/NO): NO